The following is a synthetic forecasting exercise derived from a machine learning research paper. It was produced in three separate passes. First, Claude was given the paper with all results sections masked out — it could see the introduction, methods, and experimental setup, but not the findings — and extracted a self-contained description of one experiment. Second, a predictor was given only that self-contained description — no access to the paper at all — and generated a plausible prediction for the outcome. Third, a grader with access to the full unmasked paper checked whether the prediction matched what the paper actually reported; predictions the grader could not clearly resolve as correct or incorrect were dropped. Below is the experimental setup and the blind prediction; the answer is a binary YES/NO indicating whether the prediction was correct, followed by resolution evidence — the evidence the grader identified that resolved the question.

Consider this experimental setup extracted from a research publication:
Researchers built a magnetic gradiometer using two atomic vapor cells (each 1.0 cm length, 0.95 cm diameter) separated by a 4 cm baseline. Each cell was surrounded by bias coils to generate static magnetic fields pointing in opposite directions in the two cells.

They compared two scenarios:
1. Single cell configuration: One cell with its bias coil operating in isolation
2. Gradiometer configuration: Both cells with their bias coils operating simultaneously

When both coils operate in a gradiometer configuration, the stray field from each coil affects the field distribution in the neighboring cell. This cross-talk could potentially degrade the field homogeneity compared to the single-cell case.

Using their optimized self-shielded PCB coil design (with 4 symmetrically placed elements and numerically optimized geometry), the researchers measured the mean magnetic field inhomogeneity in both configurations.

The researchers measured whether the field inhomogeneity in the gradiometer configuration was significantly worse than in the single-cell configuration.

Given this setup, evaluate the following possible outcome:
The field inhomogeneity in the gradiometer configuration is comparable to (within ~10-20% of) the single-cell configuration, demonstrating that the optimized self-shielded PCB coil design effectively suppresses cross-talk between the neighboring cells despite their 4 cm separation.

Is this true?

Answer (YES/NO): NO